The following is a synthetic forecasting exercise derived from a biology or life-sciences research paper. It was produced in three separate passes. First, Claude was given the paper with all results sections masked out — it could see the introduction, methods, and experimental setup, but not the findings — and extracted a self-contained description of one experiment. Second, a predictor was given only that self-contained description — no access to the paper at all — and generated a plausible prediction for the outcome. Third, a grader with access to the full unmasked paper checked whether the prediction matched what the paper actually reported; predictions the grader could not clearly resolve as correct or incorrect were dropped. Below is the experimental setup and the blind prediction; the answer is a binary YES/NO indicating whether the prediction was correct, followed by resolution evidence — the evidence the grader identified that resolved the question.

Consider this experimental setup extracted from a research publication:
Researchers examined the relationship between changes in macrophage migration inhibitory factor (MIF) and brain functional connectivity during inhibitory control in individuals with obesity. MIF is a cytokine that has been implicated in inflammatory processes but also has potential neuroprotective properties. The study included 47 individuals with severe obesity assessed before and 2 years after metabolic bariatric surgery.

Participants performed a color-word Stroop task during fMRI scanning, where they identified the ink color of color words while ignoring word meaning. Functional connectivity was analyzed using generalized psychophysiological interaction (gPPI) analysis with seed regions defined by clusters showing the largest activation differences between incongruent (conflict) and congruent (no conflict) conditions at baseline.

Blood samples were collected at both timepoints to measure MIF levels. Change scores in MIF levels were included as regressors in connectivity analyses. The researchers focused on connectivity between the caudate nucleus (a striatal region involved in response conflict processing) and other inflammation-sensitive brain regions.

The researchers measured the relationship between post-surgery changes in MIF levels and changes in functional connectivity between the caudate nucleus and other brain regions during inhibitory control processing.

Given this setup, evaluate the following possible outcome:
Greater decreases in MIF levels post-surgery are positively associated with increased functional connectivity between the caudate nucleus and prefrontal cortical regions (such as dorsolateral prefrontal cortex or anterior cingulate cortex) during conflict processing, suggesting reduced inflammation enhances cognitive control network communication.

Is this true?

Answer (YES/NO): NO